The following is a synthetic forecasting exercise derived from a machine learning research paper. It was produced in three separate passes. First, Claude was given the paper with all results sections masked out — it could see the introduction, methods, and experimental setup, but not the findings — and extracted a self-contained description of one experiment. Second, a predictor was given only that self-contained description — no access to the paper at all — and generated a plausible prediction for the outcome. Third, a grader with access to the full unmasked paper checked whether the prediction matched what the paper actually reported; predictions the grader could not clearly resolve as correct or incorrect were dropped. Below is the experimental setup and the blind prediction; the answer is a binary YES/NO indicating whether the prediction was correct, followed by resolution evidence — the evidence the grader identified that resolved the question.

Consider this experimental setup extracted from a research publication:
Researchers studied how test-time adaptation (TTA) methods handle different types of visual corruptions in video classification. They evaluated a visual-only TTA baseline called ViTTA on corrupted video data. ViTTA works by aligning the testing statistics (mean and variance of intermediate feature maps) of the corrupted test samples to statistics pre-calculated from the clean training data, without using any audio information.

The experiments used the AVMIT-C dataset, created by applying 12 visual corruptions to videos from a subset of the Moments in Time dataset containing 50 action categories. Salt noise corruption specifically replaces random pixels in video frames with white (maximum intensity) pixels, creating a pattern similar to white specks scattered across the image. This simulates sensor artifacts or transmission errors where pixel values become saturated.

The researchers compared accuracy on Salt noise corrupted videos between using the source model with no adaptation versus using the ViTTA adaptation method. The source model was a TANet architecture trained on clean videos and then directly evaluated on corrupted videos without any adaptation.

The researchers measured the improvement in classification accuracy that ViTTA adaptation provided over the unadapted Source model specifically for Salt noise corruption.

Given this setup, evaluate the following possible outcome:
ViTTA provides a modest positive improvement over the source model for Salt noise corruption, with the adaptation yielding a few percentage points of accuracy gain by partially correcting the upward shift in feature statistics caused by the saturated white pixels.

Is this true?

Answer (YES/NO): YES